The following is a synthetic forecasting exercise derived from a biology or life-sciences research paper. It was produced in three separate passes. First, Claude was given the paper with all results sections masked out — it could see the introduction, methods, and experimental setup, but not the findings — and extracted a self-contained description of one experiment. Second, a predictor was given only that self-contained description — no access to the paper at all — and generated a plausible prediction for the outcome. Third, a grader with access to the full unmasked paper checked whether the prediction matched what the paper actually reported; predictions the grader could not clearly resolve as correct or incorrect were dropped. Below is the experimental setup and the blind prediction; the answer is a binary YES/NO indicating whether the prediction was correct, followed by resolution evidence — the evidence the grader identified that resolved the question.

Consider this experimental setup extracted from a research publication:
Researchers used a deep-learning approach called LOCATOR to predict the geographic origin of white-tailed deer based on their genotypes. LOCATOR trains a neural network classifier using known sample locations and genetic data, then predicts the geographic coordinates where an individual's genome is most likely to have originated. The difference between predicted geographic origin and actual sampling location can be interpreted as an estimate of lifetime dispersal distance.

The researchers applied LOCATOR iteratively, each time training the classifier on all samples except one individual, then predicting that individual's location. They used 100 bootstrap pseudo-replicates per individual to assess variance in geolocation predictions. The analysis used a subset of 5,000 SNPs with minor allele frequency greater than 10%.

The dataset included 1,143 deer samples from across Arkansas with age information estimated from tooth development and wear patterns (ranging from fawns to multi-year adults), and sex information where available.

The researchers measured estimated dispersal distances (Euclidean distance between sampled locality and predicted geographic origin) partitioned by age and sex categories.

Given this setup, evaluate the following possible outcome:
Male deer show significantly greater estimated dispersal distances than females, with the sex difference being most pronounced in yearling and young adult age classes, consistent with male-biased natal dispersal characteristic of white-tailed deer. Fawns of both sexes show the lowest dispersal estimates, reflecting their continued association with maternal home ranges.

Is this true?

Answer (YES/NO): NO